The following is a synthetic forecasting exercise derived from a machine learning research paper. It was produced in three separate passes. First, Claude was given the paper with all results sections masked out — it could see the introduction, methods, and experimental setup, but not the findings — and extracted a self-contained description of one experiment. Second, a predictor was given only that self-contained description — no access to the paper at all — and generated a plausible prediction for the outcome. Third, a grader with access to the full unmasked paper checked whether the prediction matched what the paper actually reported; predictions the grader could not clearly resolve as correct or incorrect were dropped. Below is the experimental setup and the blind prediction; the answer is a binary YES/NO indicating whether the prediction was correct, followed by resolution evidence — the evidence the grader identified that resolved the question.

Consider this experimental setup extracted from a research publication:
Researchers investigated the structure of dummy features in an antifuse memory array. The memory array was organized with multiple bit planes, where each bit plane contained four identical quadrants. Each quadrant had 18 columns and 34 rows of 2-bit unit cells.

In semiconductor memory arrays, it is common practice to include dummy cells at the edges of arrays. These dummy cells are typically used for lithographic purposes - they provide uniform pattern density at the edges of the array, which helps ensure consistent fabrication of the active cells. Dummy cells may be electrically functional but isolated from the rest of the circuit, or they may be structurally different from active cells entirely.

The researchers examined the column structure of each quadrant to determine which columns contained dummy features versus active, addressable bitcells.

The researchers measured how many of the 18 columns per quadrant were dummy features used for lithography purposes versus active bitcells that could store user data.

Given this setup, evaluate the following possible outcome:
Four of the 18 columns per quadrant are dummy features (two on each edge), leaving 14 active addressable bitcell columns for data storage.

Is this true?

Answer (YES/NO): NO